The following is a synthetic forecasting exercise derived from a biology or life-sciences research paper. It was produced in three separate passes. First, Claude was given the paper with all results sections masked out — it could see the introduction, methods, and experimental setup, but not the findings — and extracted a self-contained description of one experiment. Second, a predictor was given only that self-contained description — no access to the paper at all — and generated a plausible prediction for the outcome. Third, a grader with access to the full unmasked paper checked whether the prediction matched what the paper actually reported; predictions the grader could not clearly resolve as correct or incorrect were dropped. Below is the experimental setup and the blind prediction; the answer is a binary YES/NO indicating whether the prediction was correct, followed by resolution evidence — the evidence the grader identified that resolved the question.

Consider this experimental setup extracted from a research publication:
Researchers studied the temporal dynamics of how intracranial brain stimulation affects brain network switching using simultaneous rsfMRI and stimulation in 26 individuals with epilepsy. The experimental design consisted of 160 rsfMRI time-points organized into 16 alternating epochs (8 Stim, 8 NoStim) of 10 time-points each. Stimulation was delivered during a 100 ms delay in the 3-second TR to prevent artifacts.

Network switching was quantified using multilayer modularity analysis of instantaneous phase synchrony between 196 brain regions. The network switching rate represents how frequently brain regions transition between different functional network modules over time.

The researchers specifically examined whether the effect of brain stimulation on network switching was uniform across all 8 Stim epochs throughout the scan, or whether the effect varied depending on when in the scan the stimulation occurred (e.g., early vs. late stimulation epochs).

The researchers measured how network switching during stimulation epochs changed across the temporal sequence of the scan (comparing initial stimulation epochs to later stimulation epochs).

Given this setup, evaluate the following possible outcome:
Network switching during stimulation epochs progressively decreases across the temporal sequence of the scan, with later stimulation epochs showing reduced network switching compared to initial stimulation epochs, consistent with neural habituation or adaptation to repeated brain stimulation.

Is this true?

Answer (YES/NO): NO